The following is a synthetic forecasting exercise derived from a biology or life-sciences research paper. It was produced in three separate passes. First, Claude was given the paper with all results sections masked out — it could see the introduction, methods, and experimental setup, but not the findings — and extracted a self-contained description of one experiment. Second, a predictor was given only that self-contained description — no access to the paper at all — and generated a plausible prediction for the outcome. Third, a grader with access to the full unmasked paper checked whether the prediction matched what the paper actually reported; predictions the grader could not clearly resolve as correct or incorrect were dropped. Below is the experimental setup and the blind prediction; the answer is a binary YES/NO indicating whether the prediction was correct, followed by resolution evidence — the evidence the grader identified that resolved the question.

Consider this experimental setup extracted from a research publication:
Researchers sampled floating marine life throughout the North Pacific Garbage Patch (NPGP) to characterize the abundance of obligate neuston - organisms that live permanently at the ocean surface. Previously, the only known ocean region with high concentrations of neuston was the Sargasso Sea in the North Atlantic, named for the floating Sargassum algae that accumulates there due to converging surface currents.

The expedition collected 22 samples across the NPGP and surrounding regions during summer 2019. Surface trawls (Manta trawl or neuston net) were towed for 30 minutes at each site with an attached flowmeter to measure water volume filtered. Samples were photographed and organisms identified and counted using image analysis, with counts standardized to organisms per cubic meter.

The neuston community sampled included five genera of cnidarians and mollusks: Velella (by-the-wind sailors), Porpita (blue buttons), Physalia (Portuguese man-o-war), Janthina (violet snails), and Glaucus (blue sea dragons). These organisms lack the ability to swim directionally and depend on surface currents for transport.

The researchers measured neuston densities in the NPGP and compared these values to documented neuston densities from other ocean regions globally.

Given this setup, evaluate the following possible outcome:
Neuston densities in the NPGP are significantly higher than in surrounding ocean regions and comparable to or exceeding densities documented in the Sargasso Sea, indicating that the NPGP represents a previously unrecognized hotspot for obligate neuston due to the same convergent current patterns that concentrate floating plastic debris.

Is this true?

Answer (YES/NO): NO